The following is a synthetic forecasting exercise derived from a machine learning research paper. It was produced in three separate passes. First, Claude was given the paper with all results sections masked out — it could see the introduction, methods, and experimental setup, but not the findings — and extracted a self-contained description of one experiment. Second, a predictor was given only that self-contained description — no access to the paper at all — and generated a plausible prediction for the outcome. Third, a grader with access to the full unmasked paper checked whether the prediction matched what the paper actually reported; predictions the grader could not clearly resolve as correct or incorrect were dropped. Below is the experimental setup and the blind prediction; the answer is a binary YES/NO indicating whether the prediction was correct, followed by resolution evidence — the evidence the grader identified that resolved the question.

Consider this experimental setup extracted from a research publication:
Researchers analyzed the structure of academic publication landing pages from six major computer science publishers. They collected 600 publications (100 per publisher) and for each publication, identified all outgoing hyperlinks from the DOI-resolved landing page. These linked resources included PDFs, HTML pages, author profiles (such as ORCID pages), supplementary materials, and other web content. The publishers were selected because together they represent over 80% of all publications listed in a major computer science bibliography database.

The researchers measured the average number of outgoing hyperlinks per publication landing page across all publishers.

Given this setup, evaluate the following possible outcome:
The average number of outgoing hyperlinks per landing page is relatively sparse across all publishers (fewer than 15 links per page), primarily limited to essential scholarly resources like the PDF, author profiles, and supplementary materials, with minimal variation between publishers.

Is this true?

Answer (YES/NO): NO